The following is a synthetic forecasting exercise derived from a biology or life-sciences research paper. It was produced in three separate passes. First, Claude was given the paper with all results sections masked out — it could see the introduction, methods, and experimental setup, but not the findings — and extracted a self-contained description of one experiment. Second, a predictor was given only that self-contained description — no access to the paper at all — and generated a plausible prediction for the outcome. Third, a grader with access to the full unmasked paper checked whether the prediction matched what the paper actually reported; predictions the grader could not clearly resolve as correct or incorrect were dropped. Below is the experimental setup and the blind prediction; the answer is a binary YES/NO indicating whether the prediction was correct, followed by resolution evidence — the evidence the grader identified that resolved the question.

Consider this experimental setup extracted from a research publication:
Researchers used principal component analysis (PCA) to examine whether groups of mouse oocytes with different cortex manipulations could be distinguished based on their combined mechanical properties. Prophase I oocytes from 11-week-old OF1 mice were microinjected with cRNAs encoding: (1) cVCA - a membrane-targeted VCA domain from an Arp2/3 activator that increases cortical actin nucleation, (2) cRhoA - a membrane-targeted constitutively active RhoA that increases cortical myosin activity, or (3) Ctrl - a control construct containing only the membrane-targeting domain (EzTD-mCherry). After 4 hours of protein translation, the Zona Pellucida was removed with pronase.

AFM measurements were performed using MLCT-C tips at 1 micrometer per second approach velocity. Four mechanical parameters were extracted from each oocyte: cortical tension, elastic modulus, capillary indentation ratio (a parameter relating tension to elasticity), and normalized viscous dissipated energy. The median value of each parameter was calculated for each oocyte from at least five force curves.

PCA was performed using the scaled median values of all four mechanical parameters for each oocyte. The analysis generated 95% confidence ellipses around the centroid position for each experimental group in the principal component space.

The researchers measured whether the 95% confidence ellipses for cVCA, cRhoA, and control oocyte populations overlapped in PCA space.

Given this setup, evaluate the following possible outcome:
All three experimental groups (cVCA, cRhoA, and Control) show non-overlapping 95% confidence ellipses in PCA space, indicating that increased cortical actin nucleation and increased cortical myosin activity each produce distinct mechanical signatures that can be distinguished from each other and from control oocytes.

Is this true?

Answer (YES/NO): NO